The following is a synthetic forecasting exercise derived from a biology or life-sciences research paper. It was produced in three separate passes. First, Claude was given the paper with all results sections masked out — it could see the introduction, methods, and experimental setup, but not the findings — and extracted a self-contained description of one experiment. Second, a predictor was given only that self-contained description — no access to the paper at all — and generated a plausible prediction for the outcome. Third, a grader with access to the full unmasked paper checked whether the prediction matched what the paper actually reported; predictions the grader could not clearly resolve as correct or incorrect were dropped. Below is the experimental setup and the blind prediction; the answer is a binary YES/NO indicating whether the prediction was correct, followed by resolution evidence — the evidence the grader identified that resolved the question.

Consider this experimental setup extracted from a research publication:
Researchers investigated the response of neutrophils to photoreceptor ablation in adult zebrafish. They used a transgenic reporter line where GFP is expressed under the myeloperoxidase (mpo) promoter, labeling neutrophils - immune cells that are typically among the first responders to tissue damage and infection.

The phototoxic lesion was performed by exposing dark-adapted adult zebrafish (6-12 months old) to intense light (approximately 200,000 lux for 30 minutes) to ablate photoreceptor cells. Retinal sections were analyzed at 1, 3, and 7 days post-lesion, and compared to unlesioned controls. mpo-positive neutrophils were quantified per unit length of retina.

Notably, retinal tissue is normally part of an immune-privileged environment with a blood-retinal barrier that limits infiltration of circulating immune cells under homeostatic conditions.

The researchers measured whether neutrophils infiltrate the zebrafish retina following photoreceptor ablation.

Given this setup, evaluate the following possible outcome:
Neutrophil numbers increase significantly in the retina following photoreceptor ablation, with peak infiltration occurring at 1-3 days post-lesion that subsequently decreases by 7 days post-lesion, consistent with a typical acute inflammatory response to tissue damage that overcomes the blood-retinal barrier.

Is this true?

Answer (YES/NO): NO